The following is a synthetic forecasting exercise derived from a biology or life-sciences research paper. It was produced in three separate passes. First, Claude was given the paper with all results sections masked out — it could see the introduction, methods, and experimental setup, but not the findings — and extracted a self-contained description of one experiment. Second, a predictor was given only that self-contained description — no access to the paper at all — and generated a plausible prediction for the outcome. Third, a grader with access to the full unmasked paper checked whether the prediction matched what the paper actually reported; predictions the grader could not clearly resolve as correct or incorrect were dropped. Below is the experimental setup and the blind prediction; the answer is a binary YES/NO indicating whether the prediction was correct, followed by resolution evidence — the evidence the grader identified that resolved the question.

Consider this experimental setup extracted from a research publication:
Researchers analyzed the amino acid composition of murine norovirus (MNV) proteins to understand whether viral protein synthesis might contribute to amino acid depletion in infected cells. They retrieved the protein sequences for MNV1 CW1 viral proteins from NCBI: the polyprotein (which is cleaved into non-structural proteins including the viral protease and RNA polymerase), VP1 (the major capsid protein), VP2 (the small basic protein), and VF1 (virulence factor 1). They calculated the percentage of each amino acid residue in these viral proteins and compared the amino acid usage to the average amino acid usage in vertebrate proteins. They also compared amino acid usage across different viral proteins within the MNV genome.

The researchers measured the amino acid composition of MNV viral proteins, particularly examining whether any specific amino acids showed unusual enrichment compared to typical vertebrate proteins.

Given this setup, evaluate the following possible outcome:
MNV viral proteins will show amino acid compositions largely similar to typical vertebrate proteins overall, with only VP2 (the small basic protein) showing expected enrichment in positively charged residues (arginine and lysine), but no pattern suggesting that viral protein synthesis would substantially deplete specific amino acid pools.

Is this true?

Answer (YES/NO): NO